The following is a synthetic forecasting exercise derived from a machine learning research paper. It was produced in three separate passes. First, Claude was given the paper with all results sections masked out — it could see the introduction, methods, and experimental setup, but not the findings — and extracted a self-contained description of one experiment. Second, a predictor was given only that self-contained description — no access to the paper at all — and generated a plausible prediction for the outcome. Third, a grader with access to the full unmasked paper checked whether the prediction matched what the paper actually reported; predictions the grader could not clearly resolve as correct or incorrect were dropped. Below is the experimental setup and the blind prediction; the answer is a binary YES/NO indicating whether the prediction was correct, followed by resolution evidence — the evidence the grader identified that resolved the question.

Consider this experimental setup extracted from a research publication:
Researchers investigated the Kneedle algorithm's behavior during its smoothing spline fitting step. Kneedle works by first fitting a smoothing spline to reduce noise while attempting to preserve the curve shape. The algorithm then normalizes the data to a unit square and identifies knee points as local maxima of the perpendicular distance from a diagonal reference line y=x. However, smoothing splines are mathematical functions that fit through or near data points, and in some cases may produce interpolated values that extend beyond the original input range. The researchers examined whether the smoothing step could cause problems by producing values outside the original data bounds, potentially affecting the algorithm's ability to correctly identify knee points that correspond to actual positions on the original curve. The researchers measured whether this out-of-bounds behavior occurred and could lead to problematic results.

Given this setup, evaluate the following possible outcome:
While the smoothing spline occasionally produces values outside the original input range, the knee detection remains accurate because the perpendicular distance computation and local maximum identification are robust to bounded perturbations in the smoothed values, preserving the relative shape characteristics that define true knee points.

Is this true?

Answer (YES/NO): NO